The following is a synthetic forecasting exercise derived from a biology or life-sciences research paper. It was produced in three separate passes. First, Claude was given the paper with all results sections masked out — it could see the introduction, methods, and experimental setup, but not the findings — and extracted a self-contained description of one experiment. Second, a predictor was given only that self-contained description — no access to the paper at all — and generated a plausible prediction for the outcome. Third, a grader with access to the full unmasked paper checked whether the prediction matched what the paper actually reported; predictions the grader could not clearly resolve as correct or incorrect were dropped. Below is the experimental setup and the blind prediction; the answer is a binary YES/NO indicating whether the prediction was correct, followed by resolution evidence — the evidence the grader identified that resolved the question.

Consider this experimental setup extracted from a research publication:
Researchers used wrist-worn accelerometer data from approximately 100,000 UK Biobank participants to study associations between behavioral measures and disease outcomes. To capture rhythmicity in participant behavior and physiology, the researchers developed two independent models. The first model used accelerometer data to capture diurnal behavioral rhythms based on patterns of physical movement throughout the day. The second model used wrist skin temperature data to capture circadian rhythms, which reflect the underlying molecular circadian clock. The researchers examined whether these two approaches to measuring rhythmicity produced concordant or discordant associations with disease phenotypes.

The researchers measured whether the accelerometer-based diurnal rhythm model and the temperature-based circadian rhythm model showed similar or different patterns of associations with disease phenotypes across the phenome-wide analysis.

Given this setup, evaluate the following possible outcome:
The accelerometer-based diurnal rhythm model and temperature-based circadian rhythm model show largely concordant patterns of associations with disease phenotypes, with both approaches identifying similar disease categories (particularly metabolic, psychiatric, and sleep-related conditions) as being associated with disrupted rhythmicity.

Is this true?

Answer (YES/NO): YES